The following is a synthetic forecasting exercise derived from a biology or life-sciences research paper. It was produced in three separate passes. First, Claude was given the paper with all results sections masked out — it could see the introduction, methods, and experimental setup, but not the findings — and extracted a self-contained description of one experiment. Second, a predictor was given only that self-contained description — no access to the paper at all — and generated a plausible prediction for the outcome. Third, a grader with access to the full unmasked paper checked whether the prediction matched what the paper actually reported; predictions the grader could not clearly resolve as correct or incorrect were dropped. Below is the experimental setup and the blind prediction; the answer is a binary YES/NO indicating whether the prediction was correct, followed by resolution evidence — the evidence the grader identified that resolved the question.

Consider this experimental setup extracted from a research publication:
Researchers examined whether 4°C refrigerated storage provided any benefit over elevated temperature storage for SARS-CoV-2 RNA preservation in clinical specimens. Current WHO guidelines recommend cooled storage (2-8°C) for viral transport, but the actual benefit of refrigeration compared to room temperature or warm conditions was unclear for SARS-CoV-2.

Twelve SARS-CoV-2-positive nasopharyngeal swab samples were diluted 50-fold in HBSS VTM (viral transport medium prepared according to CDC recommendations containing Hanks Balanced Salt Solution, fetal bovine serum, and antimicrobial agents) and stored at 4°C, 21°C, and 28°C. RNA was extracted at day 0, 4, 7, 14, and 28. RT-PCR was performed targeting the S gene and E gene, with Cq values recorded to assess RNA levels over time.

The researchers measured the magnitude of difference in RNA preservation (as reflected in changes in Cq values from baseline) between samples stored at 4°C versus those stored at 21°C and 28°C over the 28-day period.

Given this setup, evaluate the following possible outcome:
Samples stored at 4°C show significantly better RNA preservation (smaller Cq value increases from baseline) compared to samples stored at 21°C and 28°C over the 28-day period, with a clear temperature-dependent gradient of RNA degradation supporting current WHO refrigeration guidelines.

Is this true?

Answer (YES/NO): NO